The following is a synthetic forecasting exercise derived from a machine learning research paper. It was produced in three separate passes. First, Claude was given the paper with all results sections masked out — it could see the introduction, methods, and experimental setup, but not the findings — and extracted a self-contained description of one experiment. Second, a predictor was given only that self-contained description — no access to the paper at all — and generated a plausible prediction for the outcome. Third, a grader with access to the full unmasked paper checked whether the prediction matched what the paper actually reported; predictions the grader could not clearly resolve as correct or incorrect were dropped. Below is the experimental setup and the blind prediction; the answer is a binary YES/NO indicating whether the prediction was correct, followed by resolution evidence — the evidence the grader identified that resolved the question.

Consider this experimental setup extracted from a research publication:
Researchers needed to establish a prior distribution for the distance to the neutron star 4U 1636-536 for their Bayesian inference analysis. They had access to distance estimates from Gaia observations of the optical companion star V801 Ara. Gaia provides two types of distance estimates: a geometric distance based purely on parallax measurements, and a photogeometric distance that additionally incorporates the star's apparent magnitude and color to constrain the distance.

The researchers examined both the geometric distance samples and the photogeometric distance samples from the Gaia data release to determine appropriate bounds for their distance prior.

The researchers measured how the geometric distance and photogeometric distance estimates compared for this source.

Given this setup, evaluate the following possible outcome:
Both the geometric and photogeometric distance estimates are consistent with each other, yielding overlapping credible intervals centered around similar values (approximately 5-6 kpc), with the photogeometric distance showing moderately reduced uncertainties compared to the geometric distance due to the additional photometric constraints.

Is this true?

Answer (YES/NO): NO